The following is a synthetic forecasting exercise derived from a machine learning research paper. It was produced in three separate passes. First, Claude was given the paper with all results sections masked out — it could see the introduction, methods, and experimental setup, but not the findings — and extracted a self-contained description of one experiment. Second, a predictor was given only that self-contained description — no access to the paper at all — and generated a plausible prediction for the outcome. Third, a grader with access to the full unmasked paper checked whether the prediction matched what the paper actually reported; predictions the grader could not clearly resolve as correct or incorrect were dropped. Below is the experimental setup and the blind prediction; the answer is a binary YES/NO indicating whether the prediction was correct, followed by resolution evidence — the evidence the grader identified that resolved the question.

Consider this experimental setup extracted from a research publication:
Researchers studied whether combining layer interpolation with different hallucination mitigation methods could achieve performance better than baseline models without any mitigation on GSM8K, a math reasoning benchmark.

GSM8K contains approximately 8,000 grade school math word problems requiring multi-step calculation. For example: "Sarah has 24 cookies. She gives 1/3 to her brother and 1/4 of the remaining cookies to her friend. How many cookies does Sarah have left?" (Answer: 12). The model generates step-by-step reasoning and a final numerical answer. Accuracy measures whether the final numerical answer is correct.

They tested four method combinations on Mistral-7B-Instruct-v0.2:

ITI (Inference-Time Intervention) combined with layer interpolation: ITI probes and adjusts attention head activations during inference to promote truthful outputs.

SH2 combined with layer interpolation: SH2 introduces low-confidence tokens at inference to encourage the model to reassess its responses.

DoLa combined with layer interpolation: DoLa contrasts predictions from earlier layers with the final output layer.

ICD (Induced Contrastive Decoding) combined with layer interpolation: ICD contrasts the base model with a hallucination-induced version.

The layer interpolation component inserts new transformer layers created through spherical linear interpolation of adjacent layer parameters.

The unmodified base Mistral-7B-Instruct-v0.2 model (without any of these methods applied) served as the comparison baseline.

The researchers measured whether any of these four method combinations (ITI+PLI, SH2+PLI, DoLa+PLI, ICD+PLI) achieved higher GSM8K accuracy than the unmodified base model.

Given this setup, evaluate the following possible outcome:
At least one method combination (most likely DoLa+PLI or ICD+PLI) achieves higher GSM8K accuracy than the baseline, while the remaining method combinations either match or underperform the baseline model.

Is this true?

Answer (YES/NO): NO